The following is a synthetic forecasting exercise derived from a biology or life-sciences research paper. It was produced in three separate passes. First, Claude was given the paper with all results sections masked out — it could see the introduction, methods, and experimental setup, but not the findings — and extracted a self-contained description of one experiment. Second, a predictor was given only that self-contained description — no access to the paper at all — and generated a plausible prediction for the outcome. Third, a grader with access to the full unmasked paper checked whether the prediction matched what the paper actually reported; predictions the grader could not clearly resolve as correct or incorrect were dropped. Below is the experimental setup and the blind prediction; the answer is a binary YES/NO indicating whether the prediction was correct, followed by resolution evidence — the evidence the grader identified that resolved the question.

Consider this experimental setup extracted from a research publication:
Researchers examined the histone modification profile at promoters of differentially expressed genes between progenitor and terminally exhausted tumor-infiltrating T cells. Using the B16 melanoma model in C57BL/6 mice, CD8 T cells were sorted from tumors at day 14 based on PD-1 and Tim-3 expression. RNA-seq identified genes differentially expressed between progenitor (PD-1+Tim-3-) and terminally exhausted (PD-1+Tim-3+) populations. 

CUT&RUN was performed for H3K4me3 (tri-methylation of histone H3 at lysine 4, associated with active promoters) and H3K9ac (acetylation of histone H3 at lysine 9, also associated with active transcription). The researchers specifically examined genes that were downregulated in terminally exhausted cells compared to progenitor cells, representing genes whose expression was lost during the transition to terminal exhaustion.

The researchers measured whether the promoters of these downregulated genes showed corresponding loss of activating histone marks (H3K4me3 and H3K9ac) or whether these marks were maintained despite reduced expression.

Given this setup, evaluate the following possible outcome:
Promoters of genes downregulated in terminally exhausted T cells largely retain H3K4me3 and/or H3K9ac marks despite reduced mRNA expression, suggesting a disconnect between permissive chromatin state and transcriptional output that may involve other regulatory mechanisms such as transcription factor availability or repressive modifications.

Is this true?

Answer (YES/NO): NO